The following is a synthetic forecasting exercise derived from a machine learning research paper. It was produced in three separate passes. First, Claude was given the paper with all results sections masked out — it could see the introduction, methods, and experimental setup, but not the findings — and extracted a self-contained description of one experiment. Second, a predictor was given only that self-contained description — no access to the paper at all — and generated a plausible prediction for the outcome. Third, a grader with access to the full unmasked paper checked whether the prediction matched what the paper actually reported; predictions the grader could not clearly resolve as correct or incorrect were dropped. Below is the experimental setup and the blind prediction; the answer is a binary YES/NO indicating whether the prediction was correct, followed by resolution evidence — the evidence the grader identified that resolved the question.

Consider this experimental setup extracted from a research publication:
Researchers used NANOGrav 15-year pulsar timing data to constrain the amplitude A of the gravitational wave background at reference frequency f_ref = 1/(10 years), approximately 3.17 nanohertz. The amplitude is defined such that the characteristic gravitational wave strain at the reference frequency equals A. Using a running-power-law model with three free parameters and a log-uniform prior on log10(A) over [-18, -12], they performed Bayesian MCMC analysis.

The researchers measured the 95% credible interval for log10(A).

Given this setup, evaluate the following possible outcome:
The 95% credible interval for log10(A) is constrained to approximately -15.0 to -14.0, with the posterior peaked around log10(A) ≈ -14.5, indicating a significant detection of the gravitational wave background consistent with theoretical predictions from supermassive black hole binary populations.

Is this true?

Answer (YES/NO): NO